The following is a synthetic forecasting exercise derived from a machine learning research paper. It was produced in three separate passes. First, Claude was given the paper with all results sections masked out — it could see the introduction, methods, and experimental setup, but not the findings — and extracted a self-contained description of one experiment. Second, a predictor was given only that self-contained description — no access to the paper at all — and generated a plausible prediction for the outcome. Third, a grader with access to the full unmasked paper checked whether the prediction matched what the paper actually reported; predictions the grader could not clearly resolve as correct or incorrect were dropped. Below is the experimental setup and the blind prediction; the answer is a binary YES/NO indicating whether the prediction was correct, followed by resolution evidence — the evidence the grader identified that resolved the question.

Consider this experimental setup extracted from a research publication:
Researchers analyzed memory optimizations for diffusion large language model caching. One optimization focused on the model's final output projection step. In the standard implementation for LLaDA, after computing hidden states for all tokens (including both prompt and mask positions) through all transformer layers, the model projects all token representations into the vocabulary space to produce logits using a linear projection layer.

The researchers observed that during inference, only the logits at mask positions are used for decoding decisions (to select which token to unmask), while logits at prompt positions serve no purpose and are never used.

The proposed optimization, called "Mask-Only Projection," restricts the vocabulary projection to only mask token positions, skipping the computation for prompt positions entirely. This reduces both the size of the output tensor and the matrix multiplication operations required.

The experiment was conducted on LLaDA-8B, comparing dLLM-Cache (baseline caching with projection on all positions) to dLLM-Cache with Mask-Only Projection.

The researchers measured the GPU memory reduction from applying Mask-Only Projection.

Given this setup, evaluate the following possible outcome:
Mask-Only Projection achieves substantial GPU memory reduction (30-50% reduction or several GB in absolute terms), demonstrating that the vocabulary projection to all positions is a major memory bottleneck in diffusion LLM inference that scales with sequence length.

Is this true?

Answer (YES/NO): NO